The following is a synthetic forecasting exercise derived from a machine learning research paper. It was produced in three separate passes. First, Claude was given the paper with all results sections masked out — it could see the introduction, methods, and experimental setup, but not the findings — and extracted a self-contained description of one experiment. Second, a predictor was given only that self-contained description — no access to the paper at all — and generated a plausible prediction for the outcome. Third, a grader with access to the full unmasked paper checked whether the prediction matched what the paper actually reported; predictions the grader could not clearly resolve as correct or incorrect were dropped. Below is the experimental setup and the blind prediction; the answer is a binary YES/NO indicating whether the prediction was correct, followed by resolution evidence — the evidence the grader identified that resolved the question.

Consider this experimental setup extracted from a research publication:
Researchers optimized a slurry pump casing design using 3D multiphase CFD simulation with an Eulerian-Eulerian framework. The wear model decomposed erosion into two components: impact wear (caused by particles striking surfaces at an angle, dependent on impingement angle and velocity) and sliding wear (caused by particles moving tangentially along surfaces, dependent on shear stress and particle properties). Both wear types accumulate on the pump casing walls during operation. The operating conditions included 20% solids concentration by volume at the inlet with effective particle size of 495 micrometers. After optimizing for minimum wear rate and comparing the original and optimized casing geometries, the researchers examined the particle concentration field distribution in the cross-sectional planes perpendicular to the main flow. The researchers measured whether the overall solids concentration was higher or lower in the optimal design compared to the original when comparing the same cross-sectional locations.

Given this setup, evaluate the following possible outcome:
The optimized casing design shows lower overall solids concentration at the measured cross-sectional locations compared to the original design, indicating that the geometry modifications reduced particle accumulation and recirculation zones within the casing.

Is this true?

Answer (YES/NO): NO